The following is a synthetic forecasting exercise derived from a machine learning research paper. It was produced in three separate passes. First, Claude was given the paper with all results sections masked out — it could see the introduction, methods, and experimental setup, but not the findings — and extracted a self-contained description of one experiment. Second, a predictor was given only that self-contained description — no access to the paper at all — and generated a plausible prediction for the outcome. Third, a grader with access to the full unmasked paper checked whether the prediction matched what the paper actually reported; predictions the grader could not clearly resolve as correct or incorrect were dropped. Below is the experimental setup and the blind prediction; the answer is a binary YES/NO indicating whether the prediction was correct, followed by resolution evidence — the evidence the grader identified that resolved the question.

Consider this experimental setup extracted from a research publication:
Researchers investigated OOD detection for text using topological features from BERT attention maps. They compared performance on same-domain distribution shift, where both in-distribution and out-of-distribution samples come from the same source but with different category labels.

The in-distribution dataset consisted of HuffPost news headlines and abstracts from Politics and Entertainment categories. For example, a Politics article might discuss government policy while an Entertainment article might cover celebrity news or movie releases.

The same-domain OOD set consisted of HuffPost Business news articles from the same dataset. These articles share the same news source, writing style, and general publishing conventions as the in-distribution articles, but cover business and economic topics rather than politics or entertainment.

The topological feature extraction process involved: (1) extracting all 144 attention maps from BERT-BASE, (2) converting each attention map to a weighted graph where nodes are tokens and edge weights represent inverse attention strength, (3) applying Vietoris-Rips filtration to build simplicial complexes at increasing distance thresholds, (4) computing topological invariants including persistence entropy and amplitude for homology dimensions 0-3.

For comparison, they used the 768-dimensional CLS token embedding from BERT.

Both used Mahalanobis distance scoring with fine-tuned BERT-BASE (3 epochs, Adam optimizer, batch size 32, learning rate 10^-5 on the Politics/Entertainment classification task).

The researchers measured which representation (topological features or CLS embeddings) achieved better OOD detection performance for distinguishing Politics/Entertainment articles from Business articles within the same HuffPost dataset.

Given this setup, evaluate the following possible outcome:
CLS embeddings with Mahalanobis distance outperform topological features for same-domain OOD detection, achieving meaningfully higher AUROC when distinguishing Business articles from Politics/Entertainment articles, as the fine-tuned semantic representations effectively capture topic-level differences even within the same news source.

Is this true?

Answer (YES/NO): YES